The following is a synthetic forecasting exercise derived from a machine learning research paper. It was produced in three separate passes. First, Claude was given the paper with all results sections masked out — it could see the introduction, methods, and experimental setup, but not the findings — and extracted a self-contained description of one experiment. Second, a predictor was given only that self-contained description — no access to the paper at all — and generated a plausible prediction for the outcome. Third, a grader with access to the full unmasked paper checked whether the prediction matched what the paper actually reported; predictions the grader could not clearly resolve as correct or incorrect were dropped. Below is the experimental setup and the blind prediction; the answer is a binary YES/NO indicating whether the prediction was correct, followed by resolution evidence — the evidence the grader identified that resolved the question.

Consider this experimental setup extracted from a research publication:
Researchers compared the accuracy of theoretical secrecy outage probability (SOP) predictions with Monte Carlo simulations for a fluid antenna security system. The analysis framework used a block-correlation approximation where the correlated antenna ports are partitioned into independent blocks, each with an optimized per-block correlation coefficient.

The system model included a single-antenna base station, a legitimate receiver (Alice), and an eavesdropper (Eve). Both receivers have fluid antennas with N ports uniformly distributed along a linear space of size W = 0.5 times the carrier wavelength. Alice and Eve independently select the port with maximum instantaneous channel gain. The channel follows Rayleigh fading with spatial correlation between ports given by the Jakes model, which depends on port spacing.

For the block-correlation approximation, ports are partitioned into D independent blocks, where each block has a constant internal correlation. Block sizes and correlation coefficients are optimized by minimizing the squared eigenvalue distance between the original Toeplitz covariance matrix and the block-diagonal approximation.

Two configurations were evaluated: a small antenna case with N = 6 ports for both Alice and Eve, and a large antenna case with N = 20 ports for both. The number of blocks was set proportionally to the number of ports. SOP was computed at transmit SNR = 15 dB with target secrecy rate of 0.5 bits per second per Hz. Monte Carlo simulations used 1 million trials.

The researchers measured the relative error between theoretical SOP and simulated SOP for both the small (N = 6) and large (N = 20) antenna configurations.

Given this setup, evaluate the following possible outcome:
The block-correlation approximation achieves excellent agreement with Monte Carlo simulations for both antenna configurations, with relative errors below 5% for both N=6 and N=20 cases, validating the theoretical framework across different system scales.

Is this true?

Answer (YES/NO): NO